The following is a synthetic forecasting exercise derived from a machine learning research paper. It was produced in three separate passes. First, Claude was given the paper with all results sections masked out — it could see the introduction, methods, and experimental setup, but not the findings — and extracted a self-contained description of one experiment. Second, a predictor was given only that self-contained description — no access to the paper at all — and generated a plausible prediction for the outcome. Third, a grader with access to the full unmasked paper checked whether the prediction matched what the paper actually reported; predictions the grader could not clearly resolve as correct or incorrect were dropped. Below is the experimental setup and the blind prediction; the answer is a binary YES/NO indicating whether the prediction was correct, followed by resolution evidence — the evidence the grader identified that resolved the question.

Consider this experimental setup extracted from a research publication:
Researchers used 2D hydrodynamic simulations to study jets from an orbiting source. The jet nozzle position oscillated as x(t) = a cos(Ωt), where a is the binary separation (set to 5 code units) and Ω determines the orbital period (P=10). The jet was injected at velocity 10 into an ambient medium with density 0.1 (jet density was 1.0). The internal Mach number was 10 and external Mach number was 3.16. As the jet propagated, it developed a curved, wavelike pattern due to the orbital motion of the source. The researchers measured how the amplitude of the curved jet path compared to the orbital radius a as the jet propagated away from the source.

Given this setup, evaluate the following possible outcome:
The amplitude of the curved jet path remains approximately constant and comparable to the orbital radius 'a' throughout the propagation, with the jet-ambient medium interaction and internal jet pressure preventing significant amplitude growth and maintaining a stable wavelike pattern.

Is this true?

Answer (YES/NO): NO